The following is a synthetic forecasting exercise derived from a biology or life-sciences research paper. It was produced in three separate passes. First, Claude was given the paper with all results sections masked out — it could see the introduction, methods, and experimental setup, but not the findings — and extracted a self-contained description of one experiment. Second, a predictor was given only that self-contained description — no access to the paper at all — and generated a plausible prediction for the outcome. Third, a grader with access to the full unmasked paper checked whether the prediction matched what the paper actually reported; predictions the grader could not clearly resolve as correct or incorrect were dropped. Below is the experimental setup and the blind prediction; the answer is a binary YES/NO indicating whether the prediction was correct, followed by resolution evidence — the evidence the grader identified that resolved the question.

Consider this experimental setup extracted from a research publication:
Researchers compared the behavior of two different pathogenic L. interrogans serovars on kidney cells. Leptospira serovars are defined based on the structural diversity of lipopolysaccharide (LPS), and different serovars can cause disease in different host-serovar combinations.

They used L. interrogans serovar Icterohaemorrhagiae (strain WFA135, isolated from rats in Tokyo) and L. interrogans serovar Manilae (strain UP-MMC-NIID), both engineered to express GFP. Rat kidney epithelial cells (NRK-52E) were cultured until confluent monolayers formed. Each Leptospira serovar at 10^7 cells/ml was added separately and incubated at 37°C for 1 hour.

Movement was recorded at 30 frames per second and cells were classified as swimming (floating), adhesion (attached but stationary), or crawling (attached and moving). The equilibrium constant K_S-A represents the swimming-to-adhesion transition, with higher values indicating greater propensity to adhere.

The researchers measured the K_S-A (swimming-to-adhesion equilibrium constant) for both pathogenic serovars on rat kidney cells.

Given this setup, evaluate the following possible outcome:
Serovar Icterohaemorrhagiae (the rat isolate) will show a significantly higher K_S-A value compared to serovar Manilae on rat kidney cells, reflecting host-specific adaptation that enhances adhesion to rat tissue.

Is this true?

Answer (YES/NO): NO